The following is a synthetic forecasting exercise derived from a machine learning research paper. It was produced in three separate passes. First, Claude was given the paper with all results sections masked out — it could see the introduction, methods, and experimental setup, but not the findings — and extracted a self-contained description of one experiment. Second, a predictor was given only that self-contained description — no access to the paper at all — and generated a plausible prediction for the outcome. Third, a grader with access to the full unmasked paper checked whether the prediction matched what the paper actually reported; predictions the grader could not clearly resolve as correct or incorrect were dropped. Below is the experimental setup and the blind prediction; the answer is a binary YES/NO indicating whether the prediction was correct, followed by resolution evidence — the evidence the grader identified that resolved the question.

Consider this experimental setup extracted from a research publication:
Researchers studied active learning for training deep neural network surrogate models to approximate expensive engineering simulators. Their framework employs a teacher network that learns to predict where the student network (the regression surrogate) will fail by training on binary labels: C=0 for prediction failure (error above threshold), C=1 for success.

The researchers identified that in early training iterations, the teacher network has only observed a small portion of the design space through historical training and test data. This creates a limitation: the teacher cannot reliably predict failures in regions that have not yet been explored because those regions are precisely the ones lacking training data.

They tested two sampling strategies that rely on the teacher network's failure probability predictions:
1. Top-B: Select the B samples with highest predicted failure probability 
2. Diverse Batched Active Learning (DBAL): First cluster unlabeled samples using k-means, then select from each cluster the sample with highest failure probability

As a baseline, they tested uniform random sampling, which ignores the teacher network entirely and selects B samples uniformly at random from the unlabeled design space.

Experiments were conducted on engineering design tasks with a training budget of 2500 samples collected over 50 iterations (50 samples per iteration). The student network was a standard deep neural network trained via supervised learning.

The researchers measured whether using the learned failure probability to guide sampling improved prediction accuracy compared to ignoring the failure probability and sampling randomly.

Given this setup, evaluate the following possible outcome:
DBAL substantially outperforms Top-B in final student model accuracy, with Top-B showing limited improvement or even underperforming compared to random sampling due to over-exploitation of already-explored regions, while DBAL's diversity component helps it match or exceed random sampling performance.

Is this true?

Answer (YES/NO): NO